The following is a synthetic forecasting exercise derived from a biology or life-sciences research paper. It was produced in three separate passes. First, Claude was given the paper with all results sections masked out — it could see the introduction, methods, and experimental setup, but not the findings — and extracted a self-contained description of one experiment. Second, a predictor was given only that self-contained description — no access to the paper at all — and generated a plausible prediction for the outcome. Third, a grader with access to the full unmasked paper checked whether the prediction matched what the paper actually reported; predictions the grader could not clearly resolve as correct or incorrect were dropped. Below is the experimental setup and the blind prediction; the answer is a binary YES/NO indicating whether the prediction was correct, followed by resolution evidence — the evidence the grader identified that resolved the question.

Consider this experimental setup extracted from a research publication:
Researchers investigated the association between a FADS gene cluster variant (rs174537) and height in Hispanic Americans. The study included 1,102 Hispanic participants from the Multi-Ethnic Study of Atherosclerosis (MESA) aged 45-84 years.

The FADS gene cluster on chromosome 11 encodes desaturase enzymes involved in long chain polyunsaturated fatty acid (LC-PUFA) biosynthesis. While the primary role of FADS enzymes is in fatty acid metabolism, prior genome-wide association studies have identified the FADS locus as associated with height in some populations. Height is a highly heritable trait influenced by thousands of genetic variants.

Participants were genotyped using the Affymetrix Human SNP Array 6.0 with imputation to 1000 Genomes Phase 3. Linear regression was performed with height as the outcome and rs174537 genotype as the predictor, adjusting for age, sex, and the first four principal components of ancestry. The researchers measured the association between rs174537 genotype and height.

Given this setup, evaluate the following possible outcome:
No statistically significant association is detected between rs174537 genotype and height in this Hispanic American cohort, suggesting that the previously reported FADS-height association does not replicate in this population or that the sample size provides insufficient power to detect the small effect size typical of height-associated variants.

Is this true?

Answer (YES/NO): NO